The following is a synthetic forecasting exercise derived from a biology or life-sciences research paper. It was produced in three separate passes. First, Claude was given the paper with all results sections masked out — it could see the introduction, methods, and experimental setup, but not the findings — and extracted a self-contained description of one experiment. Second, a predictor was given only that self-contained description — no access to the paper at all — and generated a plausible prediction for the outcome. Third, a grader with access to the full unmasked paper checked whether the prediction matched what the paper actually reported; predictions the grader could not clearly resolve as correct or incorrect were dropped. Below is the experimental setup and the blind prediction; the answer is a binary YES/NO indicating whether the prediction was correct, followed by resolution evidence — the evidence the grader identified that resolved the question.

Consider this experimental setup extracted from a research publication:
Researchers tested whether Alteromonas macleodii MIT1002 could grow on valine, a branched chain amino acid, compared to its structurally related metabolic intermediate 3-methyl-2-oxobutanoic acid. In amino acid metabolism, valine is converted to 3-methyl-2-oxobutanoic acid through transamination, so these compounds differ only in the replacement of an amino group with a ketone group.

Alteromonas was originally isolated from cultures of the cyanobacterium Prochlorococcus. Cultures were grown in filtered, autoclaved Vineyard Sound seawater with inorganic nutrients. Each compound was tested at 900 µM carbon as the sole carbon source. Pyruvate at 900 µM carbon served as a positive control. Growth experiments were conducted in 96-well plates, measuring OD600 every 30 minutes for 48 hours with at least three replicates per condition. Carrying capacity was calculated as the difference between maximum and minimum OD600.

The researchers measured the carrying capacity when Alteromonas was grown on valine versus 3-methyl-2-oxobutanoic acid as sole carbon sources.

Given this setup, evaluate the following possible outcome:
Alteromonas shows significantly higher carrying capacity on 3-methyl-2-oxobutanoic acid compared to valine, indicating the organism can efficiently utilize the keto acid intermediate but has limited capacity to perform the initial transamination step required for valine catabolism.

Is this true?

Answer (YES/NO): NO